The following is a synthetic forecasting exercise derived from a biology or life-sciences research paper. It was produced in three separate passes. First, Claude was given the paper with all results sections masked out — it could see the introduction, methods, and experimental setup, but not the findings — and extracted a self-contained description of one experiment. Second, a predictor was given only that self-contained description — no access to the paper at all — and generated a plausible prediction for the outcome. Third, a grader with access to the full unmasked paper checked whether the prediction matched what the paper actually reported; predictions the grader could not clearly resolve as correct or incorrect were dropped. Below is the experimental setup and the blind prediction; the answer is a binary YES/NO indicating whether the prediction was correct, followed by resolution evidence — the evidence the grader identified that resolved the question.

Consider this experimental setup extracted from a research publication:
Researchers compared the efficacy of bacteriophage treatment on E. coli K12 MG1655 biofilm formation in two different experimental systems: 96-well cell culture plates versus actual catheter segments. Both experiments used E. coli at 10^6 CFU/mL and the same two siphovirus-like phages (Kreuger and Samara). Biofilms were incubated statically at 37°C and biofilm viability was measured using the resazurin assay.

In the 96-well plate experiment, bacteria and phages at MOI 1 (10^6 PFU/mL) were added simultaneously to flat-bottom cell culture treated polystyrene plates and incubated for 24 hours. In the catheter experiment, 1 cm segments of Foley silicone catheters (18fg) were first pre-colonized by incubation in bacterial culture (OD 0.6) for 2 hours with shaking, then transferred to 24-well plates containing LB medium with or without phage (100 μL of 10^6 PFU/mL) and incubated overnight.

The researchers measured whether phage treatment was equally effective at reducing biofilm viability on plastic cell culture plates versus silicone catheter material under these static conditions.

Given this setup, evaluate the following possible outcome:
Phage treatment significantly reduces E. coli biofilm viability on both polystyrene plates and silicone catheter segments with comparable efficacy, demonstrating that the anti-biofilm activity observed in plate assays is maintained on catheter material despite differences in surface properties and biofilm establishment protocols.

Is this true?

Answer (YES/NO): YES